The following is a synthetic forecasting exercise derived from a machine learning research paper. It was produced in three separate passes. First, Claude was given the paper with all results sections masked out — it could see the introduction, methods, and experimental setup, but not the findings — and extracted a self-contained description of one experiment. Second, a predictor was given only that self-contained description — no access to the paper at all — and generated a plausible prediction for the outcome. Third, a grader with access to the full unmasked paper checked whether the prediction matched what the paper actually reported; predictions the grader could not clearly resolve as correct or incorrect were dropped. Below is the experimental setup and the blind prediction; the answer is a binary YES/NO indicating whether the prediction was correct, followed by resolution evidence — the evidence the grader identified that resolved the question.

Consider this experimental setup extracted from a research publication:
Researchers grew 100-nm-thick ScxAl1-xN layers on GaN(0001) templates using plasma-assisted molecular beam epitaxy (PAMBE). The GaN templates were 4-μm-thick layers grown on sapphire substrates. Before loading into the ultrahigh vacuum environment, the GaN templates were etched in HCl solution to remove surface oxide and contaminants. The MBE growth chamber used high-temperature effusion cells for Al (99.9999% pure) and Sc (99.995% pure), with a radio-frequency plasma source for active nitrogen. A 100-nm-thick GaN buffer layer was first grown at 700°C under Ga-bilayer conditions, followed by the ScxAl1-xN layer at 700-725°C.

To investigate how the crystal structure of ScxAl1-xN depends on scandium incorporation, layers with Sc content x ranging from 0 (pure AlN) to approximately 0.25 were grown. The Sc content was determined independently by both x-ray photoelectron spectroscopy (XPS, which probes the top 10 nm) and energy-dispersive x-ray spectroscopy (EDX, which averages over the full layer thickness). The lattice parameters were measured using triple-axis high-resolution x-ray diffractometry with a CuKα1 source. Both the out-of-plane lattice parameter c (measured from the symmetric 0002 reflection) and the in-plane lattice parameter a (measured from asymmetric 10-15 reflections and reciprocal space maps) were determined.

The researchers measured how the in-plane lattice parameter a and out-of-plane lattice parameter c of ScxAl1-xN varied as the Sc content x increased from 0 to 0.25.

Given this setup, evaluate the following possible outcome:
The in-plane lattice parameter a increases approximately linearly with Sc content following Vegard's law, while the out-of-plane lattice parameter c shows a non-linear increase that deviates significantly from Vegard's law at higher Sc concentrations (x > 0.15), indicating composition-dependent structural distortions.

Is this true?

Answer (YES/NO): NO